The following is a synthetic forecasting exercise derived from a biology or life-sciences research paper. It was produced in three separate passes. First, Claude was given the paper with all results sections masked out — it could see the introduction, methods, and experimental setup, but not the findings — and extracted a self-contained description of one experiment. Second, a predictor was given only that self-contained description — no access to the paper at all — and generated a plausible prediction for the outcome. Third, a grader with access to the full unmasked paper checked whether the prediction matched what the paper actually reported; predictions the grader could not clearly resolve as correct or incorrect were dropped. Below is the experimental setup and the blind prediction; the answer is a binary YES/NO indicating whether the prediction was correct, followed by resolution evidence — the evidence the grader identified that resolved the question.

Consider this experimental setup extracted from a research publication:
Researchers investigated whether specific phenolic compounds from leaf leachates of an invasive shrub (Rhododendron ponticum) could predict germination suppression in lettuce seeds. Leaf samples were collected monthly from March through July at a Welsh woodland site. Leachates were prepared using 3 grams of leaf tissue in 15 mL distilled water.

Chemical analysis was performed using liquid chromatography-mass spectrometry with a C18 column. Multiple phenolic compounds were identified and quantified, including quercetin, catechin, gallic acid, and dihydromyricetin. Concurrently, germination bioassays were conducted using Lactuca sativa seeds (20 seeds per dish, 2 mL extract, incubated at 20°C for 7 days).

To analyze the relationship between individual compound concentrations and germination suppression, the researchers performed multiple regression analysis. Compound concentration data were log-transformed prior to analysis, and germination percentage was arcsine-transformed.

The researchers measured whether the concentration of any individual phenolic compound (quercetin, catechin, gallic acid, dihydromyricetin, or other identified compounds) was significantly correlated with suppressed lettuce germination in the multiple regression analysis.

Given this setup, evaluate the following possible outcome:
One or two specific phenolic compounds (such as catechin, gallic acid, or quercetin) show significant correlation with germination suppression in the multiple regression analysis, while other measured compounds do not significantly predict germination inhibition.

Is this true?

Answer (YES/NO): NO